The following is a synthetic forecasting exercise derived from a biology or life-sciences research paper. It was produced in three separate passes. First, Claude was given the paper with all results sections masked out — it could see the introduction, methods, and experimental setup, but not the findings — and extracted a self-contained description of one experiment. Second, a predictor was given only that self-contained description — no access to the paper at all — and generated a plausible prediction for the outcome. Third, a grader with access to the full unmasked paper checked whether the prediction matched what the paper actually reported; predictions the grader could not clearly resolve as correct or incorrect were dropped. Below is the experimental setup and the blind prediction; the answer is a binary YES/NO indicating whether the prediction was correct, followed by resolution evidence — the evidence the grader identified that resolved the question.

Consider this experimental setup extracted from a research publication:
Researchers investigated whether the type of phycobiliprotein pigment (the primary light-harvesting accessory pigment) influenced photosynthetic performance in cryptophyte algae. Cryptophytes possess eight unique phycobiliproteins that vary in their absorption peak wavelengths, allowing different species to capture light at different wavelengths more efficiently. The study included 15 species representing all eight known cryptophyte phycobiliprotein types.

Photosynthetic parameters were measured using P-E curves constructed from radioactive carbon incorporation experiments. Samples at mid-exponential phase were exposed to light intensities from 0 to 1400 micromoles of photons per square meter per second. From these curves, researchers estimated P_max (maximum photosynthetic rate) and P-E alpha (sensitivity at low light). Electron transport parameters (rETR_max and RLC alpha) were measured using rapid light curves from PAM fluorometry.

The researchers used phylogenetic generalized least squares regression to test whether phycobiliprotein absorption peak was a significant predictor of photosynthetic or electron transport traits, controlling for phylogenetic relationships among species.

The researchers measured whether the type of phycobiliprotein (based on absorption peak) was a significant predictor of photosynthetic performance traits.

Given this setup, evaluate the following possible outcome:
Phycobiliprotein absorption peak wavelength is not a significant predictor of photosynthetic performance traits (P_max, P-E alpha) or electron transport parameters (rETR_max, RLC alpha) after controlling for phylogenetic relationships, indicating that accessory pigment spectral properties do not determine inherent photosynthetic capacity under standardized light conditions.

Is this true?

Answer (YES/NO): YES